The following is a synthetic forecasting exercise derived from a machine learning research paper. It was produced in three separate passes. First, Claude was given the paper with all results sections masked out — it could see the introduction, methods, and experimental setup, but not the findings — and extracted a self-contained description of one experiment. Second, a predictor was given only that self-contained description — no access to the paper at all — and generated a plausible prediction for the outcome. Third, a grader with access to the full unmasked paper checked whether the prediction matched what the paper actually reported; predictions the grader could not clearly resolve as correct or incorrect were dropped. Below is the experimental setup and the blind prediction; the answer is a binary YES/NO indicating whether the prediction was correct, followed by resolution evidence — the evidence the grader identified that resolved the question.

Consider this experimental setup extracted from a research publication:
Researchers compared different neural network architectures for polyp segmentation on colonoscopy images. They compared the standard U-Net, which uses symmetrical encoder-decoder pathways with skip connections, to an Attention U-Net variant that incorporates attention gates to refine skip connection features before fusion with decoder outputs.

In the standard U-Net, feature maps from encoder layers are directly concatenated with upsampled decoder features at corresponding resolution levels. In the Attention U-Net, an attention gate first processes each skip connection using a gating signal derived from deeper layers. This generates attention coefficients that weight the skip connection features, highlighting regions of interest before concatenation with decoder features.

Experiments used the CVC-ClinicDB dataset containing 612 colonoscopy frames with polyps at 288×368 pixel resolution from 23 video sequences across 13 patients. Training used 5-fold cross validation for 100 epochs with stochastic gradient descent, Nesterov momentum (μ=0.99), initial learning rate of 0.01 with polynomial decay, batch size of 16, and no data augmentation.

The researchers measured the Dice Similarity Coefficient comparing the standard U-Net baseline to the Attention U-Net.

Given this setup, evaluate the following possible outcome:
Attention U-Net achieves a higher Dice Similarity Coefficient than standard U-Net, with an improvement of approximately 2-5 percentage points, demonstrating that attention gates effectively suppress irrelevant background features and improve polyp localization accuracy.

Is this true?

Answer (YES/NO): NO